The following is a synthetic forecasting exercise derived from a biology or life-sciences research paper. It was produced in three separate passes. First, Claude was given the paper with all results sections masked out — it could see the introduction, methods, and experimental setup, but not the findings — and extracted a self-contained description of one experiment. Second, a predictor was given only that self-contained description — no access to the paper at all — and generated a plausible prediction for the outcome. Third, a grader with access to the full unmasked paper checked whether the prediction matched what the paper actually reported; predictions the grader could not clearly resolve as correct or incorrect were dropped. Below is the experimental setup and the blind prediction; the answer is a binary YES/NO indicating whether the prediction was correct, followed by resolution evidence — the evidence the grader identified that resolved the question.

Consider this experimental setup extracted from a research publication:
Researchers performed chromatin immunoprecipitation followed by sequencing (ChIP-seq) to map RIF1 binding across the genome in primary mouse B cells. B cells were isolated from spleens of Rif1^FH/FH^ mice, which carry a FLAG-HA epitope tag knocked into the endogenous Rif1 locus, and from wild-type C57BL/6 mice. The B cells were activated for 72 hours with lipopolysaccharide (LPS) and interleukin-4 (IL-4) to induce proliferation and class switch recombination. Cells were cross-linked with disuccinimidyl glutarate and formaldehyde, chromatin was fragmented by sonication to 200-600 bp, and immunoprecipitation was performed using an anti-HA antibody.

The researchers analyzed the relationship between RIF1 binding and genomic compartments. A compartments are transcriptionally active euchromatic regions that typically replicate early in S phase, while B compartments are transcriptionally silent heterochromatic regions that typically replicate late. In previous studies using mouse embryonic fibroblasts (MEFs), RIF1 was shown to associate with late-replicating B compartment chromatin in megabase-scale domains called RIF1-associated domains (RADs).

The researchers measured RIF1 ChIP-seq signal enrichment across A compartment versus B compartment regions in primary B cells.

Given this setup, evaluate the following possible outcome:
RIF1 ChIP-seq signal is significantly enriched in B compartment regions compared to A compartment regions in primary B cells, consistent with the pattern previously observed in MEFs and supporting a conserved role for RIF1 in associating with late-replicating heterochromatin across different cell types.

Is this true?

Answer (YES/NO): NO